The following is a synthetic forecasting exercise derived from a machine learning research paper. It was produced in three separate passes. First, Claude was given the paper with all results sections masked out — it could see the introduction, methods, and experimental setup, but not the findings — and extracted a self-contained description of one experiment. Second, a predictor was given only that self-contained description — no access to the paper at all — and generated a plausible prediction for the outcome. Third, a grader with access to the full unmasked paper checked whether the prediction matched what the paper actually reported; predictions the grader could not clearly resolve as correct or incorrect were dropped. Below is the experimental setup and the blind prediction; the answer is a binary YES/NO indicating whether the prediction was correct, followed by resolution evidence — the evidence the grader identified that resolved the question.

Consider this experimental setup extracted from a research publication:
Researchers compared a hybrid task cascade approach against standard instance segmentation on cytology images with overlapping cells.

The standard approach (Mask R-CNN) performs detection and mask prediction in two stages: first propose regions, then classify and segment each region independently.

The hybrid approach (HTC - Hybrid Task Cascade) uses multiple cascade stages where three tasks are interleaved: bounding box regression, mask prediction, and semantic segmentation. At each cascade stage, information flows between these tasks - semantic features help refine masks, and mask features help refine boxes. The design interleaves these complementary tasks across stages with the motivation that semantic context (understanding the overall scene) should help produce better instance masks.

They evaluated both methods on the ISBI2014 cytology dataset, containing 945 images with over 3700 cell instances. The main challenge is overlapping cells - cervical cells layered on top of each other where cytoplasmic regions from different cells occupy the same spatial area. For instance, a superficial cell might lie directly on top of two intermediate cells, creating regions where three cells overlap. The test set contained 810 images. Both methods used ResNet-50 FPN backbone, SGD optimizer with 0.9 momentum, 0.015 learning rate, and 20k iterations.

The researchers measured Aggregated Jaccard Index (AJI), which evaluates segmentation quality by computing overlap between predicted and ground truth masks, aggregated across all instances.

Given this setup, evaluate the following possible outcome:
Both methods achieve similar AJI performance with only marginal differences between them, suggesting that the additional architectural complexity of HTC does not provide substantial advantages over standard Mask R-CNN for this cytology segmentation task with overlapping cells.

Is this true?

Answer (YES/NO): NO